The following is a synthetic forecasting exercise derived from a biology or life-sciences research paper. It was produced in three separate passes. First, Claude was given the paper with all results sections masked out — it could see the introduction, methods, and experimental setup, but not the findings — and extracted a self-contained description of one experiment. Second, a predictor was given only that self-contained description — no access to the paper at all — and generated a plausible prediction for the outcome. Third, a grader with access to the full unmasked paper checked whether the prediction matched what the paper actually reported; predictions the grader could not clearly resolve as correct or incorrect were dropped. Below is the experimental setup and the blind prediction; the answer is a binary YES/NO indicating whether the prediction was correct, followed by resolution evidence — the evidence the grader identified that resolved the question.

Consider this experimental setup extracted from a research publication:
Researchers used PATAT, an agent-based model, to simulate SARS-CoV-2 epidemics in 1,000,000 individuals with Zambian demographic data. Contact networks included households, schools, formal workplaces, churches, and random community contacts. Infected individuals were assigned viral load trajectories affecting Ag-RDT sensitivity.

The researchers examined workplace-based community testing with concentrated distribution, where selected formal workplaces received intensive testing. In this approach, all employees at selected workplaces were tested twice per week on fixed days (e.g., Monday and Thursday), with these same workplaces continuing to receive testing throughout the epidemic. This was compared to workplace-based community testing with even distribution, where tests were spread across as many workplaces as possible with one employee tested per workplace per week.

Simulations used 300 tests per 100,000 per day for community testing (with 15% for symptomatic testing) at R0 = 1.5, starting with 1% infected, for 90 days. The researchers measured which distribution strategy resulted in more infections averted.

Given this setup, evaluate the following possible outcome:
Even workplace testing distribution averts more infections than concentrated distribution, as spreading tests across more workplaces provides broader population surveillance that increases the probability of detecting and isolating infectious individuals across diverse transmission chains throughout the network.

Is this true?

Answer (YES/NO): YES